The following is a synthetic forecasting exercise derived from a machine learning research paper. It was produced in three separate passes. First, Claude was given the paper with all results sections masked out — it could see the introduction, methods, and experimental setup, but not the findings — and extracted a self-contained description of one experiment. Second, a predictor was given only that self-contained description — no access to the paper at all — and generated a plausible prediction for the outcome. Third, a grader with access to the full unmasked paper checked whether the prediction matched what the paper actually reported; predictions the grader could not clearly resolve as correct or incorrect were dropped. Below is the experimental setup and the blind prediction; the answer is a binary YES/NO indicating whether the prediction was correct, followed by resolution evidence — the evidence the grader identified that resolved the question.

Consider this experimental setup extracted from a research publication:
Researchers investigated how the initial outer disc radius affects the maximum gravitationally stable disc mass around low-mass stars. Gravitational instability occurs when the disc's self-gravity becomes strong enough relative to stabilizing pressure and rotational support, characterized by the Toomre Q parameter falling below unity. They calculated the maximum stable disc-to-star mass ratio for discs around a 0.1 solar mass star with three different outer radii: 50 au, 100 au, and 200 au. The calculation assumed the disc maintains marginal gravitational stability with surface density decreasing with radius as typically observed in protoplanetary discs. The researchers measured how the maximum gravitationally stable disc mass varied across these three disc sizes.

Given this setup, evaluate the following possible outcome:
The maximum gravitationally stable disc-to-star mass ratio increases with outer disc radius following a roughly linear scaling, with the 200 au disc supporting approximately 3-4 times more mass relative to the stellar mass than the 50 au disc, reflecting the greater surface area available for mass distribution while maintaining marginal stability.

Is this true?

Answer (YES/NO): NO